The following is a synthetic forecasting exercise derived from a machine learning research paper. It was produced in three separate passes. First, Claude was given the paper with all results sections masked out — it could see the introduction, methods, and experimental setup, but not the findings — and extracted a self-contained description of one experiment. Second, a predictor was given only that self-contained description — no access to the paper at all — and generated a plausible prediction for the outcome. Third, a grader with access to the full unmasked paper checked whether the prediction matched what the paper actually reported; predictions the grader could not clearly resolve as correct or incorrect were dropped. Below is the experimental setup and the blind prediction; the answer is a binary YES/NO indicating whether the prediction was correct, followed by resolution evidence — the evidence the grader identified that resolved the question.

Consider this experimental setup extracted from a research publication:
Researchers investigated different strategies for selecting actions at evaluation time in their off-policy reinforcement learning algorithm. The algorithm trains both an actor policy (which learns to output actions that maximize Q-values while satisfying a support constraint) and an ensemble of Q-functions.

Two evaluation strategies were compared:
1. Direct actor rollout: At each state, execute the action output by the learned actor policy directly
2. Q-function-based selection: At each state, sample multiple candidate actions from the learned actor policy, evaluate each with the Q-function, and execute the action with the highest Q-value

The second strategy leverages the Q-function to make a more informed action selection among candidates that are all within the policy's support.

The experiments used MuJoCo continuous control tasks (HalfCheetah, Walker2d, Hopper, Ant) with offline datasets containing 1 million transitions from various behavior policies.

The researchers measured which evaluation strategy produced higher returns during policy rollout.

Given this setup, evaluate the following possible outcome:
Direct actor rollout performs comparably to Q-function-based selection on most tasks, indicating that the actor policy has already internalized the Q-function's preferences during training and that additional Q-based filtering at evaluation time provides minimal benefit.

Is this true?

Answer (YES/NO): NO